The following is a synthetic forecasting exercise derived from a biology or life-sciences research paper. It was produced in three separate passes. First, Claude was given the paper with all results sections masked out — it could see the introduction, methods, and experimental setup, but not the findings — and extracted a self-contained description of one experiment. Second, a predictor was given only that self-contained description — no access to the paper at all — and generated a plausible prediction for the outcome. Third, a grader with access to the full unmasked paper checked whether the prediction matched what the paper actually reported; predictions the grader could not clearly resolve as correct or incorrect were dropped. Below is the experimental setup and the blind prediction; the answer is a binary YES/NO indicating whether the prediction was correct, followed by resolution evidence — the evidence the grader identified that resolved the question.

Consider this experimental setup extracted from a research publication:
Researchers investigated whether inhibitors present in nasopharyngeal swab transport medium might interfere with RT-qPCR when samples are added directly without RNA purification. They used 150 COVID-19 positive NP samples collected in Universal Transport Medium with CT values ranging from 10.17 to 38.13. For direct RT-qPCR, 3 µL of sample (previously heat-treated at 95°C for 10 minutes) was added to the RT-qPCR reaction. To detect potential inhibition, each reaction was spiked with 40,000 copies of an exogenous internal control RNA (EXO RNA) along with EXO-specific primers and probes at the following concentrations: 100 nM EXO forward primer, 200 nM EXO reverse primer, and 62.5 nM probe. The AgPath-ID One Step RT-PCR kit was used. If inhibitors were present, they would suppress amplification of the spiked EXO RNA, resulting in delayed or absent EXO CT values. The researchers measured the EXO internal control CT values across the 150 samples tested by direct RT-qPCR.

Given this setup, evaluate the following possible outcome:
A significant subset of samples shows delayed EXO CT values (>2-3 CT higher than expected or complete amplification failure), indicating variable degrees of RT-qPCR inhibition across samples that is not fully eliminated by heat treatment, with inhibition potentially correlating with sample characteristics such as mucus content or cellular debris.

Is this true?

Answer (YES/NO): NO